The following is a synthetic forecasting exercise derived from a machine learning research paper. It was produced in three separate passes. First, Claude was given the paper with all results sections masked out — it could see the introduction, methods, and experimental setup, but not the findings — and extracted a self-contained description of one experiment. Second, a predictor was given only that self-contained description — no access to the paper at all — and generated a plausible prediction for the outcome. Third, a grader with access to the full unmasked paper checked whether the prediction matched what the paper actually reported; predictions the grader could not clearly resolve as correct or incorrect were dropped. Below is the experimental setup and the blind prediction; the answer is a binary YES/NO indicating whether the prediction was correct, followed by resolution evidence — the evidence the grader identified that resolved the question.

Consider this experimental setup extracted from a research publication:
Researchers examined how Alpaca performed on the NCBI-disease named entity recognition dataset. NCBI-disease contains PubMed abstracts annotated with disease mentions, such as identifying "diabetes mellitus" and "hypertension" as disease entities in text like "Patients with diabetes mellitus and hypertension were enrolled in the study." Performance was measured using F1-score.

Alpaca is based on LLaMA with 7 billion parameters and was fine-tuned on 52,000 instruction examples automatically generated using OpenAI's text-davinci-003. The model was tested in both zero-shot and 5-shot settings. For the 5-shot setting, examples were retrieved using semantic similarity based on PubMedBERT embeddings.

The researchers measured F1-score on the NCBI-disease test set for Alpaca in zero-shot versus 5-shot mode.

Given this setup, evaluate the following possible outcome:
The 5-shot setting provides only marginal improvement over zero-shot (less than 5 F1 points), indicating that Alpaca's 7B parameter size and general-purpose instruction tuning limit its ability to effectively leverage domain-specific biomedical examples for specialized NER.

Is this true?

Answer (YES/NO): NO